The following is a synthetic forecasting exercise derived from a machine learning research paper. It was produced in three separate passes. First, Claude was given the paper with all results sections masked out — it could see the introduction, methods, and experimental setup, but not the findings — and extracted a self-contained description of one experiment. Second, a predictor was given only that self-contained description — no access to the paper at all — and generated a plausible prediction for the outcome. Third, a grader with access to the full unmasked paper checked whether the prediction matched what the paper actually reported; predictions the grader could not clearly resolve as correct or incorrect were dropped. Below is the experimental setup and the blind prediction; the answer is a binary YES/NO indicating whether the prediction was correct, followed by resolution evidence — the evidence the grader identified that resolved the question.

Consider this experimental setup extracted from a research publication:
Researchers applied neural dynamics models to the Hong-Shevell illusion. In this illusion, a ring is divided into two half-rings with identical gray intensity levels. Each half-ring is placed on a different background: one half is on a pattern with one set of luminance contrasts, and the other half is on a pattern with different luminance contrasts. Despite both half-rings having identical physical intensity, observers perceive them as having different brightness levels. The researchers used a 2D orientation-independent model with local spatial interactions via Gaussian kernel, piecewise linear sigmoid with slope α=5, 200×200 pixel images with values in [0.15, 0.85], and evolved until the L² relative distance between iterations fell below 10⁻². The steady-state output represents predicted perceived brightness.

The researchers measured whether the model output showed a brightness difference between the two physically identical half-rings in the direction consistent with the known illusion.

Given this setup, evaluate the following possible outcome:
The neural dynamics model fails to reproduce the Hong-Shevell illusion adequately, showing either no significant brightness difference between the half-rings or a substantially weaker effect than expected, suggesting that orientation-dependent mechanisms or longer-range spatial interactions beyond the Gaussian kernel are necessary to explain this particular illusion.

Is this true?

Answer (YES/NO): NO